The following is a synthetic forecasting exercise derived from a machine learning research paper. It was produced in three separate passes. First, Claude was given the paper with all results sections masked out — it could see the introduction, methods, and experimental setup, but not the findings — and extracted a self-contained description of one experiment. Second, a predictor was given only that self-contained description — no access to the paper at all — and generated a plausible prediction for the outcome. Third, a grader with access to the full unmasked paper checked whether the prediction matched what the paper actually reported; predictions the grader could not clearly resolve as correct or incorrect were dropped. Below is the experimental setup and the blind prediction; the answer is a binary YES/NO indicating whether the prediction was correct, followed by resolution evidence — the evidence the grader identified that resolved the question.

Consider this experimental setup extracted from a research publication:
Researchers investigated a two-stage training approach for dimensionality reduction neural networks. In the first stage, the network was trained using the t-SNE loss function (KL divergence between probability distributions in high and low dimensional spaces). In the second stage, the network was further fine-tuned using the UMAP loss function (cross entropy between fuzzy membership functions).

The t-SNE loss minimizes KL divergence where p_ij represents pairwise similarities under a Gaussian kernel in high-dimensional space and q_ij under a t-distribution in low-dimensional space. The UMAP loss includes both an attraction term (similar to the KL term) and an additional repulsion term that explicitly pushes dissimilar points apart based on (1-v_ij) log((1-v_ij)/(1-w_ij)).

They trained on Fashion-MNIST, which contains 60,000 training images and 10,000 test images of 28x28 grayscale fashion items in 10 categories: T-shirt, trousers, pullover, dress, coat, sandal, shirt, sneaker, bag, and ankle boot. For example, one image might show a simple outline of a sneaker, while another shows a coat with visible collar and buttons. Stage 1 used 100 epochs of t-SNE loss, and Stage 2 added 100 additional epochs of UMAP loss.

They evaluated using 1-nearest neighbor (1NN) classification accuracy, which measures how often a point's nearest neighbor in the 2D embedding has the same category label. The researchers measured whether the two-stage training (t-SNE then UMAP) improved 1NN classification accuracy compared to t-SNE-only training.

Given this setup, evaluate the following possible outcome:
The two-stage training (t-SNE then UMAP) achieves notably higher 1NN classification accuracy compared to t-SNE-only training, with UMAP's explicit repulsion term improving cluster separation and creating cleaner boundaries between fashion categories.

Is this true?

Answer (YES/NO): NO